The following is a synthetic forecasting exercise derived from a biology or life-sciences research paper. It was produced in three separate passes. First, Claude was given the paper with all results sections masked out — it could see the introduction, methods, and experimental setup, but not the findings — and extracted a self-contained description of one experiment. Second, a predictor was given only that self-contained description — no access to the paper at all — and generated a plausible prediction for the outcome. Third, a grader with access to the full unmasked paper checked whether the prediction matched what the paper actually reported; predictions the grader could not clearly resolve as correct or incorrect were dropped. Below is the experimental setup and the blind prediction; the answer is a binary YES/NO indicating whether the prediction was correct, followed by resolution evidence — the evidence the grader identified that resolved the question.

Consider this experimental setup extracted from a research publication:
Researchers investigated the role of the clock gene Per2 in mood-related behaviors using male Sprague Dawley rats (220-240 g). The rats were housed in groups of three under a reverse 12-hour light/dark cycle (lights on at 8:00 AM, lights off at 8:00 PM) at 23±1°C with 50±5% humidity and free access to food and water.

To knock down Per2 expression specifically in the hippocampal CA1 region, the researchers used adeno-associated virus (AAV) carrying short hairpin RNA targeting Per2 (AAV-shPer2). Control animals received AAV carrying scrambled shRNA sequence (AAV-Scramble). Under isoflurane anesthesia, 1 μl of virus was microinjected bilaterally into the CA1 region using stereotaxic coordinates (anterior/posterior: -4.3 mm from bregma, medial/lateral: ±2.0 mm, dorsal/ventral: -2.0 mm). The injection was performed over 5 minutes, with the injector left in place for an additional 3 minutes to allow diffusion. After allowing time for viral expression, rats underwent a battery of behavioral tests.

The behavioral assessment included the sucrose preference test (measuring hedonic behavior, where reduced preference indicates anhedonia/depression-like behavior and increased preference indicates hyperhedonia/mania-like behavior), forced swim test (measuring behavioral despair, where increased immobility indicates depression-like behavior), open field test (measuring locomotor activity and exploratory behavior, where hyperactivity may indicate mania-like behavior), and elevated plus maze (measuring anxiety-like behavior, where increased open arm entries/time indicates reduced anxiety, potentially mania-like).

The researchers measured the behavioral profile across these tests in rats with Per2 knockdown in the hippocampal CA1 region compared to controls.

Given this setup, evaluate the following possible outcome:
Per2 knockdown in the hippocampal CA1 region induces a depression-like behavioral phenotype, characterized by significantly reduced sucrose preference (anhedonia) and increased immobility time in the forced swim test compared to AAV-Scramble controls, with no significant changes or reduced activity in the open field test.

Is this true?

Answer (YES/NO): NO